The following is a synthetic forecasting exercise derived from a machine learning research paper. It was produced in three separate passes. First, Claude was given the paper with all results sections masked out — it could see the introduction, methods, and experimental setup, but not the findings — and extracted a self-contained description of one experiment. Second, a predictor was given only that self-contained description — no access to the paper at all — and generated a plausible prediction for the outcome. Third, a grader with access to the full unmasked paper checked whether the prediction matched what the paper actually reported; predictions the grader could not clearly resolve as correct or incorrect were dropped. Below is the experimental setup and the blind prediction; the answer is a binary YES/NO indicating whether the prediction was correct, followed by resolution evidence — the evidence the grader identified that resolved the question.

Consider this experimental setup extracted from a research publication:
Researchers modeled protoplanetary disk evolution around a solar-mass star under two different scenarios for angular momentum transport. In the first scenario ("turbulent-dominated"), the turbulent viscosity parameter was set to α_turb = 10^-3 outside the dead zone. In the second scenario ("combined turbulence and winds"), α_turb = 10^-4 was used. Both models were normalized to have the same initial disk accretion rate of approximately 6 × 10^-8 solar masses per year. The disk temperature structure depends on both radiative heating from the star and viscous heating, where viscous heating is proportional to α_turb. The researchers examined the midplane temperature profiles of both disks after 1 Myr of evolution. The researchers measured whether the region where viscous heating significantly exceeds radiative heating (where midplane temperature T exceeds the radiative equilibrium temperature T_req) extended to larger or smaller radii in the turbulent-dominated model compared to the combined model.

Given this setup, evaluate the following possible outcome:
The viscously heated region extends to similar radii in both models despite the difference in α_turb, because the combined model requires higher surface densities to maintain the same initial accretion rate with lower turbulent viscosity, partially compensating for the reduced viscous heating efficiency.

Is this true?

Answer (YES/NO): NO